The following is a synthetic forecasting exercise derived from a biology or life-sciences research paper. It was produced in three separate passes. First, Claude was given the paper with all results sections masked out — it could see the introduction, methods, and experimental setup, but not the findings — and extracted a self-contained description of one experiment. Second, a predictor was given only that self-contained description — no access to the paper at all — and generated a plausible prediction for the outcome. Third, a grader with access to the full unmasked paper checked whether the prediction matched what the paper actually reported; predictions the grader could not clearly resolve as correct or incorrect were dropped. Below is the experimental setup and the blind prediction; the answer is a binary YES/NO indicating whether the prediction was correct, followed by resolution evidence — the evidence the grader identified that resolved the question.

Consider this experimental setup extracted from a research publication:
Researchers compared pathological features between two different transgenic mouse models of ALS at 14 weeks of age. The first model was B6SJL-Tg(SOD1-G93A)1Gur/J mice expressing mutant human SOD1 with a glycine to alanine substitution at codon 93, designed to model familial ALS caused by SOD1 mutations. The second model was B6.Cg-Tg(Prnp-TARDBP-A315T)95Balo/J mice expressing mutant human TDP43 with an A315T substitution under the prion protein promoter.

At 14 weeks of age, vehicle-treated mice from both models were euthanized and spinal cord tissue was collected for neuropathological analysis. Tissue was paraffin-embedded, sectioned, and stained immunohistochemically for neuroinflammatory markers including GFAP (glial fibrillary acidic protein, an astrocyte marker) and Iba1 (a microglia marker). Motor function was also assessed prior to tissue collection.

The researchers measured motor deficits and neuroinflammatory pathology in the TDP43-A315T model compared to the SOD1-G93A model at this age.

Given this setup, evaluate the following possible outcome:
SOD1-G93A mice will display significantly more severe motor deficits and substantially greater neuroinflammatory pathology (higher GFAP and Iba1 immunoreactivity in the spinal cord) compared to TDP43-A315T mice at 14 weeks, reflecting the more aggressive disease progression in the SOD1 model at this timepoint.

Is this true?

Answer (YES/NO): NO